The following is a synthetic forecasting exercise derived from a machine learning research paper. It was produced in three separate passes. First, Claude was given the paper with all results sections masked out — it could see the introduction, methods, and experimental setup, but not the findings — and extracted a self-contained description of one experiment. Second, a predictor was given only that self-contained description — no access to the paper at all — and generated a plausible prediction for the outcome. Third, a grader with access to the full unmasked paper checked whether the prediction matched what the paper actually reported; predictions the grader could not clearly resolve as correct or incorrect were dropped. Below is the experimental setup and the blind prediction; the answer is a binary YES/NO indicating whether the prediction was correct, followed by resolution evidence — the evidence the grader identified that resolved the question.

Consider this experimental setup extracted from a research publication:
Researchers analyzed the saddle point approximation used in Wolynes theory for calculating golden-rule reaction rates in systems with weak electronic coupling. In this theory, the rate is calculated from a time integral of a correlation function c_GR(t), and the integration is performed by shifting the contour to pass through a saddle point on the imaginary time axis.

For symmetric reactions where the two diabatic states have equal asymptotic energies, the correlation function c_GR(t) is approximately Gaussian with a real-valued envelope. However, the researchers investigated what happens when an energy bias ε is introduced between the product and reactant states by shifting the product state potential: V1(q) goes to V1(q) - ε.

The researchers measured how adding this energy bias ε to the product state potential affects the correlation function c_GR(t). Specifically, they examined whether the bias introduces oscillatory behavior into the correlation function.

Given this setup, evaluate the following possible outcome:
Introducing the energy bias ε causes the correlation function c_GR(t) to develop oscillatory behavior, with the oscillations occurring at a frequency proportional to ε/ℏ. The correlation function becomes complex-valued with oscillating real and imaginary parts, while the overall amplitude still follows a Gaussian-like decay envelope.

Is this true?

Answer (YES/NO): YES